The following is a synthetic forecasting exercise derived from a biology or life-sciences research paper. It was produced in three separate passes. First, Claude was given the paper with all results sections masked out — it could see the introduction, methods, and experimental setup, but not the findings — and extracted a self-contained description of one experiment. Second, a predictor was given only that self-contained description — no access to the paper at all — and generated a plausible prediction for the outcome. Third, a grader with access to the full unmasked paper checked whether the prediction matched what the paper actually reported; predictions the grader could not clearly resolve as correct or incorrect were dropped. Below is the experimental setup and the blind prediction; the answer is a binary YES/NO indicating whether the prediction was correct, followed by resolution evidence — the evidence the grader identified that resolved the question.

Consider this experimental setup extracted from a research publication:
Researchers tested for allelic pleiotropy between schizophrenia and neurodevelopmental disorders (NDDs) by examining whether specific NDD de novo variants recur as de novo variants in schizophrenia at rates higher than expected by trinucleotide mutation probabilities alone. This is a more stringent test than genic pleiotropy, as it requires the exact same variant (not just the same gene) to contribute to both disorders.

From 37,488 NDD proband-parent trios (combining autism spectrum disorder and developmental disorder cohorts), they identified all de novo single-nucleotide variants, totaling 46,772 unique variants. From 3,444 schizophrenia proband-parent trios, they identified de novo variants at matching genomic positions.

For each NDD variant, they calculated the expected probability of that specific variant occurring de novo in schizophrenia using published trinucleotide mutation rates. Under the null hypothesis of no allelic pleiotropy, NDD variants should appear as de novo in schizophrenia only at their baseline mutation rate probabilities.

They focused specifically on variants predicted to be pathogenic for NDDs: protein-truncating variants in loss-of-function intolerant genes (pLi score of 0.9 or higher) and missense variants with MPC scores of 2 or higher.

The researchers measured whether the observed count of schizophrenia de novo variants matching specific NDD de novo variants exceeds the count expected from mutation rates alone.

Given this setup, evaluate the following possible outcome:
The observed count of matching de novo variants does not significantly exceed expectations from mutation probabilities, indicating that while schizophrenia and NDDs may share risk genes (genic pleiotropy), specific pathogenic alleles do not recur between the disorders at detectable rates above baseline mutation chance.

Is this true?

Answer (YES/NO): NO